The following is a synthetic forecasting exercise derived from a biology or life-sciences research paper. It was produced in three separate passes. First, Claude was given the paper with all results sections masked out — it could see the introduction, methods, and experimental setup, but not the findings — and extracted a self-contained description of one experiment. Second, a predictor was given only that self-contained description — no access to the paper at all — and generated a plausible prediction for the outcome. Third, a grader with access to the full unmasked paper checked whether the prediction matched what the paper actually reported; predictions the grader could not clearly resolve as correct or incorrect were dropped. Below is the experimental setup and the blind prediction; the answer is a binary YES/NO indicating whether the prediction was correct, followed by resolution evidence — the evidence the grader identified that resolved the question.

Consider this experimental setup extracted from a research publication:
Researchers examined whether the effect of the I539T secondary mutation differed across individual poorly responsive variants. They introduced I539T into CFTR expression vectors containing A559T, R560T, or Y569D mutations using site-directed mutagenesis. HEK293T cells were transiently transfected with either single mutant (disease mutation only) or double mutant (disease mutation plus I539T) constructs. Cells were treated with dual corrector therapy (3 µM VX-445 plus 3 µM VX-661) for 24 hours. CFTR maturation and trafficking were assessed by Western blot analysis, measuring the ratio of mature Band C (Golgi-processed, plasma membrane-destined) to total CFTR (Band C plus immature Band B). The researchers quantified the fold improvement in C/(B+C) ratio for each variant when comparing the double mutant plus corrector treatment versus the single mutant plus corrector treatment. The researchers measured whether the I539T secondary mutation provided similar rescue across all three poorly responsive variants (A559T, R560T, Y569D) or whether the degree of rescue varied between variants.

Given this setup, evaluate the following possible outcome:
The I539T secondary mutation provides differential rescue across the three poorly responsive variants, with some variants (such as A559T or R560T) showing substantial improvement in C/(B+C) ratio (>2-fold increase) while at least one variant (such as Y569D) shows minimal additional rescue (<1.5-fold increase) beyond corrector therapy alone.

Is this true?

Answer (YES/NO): NO